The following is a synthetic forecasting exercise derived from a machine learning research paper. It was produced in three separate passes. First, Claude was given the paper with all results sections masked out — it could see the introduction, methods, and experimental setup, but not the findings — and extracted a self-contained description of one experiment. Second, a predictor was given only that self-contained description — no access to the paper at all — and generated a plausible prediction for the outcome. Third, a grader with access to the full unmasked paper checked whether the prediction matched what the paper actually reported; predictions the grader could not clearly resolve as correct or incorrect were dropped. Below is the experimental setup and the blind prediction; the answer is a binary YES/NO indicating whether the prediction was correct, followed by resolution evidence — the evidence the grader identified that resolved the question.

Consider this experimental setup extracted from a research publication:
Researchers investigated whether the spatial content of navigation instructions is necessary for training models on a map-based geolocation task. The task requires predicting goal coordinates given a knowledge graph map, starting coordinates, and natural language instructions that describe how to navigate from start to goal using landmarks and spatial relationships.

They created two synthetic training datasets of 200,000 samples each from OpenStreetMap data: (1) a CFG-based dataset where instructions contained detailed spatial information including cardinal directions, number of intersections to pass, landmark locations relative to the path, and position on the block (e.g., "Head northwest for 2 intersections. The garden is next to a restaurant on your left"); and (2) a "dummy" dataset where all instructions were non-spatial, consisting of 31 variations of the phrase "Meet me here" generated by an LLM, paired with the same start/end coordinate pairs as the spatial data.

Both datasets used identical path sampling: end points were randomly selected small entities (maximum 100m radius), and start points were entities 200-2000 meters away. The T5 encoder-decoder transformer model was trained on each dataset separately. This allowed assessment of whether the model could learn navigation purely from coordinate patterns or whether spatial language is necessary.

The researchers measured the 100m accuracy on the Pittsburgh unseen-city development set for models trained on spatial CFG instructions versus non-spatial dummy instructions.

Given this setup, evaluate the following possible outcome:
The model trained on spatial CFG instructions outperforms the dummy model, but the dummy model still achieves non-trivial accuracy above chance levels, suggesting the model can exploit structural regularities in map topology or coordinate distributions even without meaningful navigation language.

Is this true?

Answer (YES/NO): YES